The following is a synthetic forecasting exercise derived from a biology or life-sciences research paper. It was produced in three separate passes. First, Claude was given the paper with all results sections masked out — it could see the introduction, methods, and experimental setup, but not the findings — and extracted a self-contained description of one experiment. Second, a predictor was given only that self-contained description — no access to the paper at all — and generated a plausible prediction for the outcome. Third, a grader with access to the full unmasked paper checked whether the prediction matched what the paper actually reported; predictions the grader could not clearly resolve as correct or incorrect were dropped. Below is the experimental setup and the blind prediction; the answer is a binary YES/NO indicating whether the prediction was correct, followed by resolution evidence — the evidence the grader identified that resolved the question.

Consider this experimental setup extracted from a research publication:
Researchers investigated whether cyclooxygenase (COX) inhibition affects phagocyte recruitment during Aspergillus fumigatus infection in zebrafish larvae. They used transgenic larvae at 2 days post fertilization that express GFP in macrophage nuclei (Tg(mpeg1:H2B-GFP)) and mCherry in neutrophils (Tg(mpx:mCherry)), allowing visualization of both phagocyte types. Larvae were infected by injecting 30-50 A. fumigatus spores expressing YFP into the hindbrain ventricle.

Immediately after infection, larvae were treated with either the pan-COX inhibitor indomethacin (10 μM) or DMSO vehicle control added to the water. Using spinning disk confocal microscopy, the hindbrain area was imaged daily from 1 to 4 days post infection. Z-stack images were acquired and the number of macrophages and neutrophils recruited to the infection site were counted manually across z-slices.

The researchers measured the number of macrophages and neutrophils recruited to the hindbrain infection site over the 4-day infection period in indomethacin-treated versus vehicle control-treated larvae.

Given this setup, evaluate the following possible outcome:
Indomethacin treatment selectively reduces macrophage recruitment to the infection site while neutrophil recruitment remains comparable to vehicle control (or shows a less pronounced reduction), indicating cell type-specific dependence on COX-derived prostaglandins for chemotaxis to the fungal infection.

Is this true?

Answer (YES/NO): NO